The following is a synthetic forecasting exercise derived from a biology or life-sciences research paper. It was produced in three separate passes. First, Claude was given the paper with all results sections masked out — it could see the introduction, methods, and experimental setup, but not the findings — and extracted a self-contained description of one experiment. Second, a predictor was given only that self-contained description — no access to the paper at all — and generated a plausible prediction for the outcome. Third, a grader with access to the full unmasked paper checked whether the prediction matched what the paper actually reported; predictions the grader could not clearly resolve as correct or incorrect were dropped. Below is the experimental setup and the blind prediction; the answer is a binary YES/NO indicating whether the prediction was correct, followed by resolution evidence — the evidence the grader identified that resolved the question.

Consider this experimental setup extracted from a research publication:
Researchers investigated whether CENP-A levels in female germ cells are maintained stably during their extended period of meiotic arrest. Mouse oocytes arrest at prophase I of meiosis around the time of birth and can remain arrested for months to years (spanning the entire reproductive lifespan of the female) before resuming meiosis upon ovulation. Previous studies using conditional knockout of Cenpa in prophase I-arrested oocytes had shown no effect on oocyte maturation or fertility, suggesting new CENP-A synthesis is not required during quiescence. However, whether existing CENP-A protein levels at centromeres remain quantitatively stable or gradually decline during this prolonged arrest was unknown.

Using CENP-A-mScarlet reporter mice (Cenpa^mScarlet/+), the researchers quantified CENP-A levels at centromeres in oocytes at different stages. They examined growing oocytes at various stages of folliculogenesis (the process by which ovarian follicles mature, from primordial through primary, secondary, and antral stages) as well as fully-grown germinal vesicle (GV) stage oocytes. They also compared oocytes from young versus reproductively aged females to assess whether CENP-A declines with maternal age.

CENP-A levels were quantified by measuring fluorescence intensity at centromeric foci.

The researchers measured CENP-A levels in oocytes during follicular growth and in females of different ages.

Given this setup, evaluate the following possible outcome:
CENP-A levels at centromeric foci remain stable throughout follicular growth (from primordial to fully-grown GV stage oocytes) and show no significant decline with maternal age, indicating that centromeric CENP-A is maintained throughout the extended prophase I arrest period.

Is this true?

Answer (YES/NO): NO